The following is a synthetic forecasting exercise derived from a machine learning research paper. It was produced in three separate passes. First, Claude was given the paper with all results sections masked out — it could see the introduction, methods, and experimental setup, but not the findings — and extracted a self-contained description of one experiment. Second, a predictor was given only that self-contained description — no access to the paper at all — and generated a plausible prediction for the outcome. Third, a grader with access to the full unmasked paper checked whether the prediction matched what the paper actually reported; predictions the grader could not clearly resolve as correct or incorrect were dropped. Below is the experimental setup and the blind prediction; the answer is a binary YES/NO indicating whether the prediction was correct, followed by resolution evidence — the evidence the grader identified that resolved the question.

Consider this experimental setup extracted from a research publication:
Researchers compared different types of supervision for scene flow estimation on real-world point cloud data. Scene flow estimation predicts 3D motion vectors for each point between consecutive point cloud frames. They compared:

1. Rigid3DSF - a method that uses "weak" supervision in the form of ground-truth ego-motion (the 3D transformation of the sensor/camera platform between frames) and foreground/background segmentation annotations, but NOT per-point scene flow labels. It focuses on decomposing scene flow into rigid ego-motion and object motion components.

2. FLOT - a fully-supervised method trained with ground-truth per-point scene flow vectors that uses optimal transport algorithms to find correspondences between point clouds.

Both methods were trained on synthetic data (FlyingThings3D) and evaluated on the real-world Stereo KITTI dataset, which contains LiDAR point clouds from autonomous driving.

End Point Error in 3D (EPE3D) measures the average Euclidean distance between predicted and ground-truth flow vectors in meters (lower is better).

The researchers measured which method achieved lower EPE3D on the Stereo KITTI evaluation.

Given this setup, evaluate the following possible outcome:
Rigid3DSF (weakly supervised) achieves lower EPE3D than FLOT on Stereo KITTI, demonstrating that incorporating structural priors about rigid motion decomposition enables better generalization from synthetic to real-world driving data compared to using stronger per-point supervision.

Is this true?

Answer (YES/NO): YES